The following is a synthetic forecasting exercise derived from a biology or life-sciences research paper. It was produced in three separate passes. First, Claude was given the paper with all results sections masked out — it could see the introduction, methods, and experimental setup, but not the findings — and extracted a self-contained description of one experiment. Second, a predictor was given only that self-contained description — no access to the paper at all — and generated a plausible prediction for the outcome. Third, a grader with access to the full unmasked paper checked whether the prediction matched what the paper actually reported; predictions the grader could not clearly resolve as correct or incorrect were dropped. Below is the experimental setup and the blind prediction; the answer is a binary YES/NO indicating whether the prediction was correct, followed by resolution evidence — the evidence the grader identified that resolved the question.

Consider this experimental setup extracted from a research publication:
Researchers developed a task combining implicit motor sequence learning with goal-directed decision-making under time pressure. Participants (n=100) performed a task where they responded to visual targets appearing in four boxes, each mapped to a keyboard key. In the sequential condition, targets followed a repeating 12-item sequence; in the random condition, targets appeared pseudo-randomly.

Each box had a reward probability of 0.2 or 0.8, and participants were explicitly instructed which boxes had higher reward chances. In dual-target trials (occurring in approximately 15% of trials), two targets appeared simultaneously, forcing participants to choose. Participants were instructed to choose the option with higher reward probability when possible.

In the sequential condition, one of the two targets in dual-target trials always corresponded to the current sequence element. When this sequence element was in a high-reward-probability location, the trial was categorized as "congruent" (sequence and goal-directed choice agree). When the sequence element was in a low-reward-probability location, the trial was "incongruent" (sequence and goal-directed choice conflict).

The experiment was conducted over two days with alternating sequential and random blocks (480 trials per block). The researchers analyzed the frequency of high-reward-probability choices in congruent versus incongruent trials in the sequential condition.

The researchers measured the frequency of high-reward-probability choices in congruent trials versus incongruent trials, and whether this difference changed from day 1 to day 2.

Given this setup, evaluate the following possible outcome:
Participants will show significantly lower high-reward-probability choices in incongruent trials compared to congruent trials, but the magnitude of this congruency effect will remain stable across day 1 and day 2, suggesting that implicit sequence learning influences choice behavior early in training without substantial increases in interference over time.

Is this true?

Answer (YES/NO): NO